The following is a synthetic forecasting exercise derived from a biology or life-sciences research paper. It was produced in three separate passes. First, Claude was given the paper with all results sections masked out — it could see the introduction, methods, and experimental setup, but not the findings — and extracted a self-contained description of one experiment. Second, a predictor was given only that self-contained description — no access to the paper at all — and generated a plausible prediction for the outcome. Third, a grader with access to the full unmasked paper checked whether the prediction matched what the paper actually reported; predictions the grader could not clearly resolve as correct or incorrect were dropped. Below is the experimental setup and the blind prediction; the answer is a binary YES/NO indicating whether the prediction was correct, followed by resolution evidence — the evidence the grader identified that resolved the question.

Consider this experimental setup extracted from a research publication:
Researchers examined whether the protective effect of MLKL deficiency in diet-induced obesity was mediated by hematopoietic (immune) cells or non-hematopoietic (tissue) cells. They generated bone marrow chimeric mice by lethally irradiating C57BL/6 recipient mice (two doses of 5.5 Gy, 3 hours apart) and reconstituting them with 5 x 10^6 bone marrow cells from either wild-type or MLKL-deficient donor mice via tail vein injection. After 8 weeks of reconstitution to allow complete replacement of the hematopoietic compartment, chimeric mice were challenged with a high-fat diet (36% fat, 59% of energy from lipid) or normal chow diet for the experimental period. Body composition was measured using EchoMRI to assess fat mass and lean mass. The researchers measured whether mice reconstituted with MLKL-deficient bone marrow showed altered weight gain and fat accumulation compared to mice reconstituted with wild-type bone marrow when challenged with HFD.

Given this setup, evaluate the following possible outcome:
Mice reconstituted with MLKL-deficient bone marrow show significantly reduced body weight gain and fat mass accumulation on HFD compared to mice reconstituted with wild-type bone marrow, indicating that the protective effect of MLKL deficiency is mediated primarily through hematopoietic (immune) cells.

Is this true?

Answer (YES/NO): NO